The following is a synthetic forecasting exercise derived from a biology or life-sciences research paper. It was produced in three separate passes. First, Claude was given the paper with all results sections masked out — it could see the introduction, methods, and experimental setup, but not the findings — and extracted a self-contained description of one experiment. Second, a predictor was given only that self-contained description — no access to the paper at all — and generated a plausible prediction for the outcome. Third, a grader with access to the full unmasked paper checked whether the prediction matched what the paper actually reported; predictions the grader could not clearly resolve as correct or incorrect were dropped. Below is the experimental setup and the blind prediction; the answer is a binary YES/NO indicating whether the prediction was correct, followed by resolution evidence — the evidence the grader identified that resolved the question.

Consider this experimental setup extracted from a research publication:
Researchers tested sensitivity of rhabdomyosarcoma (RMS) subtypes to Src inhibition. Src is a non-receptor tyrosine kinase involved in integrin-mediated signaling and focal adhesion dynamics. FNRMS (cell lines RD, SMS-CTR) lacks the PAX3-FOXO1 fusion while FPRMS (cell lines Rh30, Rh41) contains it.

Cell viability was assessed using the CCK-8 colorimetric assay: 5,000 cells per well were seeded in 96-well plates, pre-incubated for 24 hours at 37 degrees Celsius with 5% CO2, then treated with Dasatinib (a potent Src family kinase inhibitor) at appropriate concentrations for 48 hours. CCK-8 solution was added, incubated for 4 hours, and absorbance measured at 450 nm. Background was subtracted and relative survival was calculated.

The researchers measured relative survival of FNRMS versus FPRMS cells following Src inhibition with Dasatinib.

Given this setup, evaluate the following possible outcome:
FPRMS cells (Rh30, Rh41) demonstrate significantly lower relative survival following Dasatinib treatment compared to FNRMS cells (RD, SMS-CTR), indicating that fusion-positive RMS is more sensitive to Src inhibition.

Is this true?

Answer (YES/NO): NO